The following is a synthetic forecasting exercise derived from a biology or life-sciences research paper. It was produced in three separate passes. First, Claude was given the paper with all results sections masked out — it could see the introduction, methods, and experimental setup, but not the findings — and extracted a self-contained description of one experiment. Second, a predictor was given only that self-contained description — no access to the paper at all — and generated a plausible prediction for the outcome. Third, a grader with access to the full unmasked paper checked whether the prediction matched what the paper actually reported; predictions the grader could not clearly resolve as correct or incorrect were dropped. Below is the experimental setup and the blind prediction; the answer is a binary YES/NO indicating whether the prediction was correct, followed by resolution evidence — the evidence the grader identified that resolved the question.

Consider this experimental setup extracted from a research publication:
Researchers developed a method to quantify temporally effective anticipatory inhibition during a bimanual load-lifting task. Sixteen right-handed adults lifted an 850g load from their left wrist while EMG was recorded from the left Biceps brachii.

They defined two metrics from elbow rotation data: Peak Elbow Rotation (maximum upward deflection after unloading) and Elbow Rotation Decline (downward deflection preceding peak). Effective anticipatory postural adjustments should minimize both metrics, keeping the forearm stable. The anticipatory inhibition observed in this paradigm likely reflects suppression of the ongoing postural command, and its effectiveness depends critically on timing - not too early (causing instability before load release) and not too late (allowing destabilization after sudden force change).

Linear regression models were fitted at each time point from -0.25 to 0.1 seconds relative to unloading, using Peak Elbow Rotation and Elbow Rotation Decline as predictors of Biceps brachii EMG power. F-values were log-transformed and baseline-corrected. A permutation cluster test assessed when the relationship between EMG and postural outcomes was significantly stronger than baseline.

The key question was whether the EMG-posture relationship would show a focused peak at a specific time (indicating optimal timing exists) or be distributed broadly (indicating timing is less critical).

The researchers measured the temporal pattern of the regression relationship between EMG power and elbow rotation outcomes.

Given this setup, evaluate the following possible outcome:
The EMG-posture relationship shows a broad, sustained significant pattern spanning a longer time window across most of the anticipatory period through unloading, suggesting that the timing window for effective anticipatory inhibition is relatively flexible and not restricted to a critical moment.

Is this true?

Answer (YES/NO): NO